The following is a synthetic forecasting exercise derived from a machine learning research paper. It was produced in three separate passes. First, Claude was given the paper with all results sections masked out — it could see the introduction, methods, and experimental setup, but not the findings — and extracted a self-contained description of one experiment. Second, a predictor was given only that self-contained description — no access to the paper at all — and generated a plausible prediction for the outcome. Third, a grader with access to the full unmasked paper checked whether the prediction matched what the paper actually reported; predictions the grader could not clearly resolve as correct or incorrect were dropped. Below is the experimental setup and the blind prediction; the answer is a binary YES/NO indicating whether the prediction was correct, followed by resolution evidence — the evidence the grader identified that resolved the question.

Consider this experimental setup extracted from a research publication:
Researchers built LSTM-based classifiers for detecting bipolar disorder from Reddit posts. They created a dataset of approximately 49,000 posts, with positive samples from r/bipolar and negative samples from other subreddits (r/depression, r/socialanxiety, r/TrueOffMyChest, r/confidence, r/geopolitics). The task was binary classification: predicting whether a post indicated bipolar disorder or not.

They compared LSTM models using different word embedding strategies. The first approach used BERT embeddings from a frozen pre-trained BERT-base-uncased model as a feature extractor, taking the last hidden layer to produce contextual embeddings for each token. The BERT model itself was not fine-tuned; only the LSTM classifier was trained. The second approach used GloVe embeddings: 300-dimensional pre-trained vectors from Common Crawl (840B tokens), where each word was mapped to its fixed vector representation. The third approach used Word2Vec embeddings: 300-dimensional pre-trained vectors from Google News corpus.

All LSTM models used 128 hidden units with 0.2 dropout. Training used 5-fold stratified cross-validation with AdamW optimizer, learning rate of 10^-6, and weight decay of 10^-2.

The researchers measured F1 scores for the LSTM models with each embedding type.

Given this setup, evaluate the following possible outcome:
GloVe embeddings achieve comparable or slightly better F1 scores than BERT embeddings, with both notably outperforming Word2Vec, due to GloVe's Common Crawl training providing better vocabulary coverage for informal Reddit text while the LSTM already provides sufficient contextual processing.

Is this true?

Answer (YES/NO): NO